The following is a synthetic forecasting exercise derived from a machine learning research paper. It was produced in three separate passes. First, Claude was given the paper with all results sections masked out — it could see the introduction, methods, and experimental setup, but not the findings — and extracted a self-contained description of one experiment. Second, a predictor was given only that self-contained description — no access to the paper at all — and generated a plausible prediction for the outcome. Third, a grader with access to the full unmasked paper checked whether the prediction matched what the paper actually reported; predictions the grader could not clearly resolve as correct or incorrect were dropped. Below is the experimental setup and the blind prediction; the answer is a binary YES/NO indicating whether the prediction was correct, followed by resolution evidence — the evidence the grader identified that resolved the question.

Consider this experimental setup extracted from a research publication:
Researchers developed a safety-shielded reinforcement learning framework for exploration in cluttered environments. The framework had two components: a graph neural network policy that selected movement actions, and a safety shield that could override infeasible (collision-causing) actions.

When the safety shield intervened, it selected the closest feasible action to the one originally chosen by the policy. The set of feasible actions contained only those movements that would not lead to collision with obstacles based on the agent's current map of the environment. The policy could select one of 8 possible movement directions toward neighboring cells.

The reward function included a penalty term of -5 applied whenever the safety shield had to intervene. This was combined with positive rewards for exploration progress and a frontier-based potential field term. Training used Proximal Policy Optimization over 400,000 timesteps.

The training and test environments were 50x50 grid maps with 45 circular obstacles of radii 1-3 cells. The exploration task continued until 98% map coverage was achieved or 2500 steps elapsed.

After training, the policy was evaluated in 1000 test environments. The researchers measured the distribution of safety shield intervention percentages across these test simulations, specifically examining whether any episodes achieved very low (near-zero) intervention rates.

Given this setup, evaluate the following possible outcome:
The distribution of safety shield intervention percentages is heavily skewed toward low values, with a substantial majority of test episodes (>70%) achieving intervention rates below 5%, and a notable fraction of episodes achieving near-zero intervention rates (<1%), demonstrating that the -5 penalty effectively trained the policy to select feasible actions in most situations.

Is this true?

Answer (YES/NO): NO